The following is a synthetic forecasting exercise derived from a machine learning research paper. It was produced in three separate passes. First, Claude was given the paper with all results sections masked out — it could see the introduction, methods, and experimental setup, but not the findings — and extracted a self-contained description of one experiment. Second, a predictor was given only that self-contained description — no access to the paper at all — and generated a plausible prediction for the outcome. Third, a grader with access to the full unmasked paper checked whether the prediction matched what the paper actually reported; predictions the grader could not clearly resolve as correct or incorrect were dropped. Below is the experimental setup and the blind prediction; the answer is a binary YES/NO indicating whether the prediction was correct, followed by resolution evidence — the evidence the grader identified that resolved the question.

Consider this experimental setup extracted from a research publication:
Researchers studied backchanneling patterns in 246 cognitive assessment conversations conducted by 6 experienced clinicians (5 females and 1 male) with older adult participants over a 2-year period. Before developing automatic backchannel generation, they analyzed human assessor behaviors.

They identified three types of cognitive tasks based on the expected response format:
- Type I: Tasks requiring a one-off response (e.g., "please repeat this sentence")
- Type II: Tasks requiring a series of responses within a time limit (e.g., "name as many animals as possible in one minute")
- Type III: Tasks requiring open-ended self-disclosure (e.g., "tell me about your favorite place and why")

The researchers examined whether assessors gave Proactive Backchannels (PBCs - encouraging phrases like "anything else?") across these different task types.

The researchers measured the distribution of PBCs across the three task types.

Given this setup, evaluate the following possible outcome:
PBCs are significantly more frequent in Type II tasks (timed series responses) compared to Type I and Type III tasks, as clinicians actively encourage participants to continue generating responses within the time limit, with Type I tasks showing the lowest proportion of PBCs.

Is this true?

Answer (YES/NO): YES